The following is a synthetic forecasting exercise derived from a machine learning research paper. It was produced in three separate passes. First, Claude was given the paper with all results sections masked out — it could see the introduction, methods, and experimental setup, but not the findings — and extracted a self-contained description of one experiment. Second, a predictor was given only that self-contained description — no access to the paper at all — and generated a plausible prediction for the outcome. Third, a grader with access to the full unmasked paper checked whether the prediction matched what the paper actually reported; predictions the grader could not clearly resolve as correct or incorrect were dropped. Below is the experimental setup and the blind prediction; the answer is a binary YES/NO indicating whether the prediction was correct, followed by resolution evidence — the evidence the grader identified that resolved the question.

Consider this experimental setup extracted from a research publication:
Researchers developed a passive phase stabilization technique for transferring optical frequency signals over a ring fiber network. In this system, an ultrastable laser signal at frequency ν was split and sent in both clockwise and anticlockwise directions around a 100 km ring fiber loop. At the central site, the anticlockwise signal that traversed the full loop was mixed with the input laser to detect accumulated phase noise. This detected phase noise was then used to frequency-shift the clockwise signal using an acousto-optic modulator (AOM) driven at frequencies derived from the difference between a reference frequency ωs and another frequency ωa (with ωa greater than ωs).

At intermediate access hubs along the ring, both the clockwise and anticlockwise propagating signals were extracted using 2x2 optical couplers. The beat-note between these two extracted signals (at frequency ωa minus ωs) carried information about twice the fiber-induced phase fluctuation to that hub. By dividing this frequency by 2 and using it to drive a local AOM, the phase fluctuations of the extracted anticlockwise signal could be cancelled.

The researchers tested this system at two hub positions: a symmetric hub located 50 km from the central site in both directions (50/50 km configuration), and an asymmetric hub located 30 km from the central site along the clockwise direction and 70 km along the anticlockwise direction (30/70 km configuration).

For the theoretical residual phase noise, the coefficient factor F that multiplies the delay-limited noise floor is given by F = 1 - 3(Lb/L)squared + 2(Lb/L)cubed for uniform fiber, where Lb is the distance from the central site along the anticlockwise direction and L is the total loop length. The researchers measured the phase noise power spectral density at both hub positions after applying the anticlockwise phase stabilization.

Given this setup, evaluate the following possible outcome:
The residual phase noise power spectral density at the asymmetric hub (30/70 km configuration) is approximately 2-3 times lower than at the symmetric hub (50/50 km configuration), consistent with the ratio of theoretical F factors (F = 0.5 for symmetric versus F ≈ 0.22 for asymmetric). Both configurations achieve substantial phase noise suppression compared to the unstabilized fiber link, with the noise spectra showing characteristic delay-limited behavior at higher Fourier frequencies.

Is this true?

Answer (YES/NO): NO